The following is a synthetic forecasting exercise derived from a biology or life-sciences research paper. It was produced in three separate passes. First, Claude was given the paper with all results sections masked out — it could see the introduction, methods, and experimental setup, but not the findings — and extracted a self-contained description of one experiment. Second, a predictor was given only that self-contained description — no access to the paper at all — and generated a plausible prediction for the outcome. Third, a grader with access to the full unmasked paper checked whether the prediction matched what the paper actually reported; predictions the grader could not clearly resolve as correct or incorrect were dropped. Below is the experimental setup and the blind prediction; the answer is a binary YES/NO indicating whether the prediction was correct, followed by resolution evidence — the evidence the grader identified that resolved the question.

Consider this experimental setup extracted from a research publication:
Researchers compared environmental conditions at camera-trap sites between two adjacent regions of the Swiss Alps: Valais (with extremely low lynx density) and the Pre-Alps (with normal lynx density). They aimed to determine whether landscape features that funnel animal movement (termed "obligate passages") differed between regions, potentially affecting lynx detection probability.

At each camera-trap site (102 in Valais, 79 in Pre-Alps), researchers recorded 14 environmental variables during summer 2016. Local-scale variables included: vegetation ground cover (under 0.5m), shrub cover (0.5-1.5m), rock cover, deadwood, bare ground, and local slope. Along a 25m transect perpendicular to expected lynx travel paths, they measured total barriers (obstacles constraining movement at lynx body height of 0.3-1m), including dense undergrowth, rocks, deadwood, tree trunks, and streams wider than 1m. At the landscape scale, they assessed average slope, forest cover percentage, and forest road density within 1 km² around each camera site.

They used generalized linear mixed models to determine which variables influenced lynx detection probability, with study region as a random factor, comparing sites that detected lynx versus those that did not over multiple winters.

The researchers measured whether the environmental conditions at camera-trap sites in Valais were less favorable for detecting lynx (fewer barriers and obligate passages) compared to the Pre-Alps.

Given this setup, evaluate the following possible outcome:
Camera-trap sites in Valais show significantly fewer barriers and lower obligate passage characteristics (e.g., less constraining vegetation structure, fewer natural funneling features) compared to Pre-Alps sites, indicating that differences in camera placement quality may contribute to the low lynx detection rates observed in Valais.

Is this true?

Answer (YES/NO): NO